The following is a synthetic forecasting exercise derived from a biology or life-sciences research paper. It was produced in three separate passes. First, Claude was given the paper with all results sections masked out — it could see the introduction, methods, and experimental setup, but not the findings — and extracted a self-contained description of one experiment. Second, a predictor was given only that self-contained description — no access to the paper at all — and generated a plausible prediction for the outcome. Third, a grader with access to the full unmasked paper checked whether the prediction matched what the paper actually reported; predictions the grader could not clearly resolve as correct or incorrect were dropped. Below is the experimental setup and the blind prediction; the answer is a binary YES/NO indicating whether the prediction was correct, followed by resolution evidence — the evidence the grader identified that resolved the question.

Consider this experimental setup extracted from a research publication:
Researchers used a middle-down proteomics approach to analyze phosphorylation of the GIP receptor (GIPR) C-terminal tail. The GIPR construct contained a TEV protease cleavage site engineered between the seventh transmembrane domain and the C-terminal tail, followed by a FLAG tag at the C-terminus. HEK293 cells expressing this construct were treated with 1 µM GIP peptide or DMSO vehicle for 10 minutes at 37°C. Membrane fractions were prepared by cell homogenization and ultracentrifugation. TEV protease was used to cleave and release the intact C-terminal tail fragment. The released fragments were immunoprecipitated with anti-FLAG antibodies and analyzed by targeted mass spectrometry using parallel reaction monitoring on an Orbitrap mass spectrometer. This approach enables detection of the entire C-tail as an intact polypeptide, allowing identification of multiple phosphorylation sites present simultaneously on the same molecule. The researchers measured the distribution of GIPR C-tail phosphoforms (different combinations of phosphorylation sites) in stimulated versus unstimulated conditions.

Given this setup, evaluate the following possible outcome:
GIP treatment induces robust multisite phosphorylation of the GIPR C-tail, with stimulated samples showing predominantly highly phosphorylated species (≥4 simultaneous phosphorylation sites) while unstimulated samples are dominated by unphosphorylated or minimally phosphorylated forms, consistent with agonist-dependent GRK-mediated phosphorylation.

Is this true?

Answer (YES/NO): NO